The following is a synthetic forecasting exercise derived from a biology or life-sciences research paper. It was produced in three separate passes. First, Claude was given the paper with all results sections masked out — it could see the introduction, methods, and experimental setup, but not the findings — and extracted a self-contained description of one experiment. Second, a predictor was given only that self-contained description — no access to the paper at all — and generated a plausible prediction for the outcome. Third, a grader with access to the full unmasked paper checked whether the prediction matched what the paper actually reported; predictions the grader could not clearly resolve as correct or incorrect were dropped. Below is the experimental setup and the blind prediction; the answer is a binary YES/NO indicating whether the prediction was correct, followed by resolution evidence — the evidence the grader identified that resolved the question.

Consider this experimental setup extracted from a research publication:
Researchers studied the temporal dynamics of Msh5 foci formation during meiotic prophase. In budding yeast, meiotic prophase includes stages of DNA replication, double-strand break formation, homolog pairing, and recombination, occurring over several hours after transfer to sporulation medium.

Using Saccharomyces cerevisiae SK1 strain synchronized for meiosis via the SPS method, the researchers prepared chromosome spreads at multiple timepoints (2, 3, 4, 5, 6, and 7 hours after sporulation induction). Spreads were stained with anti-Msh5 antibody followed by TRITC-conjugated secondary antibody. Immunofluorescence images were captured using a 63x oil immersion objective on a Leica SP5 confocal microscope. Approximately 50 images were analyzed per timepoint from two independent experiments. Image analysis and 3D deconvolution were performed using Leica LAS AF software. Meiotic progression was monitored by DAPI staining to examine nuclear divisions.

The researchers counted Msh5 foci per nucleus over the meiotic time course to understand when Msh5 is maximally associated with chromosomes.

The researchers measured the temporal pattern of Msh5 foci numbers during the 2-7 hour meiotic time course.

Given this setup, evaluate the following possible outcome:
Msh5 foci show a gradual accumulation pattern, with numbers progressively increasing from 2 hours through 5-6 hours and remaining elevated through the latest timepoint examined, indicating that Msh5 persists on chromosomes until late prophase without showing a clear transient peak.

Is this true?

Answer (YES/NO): NO